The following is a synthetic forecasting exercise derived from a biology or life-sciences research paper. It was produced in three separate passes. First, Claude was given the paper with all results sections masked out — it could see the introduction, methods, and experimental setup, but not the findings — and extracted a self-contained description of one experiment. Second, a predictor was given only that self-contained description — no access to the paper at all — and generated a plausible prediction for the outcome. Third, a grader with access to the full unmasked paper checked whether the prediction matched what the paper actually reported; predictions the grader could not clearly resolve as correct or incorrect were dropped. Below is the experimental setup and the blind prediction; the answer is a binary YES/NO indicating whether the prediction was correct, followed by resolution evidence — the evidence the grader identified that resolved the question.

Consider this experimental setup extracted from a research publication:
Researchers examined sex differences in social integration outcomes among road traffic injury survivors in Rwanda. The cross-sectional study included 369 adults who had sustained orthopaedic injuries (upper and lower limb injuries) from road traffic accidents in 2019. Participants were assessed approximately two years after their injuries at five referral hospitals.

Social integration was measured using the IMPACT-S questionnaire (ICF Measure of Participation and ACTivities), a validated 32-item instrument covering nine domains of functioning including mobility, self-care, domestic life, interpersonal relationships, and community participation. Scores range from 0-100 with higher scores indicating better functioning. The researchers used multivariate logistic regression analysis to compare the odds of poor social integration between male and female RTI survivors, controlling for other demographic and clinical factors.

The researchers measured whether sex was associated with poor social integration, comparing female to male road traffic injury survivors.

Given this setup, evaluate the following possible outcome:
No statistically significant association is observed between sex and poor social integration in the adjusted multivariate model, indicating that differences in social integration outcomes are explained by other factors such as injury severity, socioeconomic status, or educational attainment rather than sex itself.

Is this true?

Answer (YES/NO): NO